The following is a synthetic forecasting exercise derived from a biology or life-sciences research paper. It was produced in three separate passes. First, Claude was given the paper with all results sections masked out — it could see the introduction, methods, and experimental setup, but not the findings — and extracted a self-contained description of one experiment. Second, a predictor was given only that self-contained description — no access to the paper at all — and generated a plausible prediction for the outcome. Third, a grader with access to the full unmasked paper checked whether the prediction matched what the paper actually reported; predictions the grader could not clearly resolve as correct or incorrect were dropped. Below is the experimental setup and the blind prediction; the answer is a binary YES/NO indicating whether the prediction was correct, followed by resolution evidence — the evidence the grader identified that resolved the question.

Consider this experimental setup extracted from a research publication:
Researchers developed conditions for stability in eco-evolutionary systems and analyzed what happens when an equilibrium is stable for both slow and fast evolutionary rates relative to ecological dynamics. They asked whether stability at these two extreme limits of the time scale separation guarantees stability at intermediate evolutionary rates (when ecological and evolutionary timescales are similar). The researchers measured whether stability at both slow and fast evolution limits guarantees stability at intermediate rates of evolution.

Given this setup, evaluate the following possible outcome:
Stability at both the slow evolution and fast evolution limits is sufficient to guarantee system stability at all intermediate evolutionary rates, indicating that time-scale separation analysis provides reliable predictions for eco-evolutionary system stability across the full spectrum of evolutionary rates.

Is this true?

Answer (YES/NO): NO